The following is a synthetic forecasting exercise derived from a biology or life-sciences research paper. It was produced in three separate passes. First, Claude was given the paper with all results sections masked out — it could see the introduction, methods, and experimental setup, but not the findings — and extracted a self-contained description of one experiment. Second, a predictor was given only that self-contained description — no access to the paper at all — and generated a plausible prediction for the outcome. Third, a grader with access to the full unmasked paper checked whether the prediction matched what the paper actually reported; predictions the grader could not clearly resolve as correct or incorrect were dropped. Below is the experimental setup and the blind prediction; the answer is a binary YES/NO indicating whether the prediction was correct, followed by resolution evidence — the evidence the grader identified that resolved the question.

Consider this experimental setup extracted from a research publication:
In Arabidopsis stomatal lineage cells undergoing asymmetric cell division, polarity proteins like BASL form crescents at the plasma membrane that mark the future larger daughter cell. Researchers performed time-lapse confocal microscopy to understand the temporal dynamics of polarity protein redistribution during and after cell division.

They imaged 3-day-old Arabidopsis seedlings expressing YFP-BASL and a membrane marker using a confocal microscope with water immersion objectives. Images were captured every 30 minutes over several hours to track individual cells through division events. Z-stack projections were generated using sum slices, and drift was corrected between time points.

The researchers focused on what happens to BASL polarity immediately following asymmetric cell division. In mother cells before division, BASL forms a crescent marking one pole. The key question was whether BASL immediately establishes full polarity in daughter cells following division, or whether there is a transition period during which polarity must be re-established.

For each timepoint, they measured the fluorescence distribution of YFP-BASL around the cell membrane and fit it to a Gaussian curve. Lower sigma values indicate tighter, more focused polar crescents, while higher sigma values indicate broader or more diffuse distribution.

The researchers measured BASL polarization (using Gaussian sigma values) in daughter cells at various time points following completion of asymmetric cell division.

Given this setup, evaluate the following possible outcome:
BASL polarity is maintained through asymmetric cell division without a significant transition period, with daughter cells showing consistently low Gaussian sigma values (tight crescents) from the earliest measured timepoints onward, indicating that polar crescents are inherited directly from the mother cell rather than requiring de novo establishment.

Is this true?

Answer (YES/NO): NO